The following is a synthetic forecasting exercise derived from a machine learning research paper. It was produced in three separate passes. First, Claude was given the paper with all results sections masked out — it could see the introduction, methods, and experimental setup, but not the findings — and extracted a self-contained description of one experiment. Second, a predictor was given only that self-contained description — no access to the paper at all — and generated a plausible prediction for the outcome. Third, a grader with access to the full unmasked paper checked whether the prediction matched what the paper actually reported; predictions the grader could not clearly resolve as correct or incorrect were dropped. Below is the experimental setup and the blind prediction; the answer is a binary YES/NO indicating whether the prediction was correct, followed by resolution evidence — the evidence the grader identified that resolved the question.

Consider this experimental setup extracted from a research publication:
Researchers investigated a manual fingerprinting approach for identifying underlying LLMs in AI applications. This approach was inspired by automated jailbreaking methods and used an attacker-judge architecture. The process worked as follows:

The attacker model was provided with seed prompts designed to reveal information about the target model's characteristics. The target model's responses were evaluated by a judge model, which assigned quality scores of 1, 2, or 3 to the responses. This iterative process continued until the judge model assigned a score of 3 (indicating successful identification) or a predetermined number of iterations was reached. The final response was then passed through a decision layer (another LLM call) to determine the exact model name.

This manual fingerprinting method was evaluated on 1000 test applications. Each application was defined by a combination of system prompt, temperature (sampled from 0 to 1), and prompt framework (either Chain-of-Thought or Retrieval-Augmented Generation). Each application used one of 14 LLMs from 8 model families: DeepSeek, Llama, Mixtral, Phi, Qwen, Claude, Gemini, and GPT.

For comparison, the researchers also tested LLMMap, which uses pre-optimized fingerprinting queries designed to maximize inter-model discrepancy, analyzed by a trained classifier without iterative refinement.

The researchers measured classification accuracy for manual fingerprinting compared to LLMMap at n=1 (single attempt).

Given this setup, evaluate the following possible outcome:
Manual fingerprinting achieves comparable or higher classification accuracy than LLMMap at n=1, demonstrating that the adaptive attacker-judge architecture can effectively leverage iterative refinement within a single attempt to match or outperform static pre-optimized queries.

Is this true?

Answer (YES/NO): NO